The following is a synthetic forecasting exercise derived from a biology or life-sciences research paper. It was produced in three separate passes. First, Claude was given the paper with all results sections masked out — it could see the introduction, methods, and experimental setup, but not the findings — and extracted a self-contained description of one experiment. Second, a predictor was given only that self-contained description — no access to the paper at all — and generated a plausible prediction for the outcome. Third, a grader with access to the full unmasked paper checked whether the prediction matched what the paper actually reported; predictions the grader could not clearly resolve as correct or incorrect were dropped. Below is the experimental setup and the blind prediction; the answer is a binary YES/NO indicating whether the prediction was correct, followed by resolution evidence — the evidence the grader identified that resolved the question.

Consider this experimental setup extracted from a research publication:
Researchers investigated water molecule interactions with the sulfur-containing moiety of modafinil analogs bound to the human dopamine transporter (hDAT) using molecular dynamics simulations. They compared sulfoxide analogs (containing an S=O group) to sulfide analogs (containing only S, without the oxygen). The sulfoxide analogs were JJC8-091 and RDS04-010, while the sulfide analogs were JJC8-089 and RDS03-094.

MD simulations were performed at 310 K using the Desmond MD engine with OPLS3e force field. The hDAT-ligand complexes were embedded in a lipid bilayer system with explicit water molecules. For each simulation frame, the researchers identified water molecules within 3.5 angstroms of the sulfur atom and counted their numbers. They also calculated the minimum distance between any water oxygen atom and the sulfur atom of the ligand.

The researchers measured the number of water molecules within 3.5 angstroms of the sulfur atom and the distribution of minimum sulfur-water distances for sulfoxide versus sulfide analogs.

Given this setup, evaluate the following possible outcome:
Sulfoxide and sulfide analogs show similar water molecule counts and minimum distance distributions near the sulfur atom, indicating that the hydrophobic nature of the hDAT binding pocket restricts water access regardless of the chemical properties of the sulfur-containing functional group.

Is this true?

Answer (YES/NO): NO